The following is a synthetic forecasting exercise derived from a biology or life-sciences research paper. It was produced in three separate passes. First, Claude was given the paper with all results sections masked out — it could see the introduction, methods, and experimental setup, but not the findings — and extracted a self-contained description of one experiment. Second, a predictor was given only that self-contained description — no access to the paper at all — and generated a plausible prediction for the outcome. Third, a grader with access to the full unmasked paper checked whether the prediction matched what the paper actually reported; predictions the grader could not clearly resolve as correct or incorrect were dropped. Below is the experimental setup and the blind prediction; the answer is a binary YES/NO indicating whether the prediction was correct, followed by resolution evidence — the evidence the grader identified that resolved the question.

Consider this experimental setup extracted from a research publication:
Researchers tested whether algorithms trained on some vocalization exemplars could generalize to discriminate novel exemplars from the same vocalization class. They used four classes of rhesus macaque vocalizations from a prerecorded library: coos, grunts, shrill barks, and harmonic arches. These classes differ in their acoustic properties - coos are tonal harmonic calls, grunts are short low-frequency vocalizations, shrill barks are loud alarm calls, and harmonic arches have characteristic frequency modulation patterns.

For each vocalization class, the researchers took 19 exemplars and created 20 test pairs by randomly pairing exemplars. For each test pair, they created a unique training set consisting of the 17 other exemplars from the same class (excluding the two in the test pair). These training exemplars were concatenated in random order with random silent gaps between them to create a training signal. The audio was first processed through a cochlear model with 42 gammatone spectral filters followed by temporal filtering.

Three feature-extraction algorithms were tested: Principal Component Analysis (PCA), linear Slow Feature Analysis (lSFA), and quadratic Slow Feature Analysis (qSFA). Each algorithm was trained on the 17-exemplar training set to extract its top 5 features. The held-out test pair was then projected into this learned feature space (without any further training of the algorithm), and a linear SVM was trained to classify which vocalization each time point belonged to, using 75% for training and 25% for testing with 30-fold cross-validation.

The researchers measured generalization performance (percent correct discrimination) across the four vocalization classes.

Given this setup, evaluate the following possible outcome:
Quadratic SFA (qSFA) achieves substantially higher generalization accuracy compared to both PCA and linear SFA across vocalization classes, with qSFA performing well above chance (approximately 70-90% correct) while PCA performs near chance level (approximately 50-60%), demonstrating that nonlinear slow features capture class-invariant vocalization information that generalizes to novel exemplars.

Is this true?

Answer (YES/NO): NO